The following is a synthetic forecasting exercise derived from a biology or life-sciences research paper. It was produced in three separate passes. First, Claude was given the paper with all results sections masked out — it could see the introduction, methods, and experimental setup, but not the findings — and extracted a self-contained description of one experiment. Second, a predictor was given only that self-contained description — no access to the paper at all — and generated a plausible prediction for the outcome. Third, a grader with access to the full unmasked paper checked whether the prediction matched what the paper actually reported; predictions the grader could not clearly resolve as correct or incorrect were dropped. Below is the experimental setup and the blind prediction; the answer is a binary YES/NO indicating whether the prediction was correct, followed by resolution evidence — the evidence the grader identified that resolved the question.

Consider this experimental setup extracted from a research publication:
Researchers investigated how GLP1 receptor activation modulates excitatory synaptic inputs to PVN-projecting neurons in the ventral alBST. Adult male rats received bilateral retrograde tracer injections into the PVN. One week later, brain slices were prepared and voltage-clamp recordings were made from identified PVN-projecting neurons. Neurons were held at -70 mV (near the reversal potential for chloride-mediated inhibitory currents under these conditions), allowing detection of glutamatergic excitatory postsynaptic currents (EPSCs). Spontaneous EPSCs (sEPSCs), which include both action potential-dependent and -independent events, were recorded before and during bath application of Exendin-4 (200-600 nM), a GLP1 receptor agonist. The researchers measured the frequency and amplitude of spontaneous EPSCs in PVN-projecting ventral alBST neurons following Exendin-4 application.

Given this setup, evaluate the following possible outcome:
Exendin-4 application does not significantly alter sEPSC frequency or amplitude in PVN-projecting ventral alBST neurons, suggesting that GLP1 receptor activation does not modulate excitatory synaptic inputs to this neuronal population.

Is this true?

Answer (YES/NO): NO